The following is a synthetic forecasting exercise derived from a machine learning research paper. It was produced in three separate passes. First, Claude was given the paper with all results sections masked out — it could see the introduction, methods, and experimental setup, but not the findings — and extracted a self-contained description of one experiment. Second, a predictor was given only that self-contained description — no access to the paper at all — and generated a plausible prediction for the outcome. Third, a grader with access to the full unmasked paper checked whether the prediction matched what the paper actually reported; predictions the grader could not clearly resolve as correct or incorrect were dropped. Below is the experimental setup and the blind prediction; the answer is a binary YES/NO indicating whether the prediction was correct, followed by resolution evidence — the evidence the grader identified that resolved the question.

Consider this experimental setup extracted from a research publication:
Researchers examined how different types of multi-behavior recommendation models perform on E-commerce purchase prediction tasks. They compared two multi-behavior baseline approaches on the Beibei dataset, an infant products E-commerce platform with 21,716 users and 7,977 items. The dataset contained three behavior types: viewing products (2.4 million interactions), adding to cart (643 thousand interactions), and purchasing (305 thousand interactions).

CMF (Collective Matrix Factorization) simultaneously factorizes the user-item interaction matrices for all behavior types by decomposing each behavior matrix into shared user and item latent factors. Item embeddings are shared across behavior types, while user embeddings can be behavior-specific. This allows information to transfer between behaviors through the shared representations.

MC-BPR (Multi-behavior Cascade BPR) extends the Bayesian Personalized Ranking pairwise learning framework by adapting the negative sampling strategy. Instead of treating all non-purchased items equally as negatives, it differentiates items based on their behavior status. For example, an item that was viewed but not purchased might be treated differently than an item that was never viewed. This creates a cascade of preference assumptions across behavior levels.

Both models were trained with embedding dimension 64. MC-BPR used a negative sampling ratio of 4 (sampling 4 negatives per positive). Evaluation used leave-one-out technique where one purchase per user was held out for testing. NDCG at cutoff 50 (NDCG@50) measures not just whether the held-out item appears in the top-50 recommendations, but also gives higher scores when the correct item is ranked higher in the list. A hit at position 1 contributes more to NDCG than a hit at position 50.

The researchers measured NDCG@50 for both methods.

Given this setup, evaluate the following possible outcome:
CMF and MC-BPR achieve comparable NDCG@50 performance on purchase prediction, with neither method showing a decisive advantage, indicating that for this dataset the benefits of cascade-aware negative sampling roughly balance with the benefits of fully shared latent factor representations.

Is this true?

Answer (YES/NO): NO